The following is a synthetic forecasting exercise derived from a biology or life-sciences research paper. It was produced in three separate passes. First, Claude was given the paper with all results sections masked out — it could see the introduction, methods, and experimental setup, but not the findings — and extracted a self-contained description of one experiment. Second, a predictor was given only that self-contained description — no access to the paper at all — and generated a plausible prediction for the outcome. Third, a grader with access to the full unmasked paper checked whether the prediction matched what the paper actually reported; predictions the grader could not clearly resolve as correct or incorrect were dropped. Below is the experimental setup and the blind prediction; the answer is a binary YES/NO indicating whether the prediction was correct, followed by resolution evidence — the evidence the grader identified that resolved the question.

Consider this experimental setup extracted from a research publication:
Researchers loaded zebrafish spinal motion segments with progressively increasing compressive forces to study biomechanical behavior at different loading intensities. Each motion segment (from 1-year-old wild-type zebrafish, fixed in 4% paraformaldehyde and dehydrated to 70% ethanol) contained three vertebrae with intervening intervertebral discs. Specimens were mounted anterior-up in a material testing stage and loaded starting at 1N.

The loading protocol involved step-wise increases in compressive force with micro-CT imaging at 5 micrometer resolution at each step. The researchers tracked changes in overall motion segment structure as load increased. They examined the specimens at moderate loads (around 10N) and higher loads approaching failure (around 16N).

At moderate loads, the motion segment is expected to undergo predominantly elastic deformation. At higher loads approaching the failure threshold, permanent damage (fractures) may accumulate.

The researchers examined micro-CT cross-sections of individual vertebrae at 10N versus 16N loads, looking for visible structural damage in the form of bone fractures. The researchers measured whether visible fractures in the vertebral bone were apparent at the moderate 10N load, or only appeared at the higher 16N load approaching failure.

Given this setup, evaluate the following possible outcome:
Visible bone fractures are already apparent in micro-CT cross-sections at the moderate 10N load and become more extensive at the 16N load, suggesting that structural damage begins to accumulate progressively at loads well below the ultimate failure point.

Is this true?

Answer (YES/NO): YES